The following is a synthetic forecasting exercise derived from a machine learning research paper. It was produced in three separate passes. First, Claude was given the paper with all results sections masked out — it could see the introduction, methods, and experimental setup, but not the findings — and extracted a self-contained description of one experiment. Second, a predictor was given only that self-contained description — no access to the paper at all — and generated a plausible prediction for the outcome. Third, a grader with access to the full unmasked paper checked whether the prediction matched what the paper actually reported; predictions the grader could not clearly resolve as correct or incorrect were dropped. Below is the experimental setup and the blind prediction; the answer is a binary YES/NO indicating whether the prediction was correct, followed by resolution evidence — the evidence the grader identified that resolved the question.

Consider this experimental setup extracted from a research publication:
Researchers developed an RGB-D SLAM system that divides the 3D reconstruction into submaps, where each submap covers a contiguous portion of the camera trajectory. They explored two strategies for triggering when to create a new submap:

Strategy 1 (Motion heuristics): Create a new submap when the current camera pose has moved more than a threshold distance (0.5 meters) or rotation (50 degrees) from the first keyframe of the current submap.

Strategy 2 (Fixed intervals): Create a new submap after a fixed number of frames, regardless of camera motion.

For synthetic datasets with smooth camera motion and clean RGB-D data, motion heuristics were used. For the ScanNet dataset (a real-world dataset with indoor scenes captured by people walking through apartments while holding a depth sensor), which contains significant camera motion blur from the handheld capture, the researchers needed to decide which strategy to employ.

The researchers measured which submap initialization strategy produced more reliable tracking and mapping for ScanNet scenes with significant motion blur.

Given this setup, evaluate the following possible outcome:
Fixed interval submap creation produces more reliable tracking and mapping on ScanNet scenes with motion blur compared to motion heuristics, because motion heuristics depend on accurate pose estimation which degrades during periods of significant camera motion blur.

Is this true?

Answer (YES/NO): YES